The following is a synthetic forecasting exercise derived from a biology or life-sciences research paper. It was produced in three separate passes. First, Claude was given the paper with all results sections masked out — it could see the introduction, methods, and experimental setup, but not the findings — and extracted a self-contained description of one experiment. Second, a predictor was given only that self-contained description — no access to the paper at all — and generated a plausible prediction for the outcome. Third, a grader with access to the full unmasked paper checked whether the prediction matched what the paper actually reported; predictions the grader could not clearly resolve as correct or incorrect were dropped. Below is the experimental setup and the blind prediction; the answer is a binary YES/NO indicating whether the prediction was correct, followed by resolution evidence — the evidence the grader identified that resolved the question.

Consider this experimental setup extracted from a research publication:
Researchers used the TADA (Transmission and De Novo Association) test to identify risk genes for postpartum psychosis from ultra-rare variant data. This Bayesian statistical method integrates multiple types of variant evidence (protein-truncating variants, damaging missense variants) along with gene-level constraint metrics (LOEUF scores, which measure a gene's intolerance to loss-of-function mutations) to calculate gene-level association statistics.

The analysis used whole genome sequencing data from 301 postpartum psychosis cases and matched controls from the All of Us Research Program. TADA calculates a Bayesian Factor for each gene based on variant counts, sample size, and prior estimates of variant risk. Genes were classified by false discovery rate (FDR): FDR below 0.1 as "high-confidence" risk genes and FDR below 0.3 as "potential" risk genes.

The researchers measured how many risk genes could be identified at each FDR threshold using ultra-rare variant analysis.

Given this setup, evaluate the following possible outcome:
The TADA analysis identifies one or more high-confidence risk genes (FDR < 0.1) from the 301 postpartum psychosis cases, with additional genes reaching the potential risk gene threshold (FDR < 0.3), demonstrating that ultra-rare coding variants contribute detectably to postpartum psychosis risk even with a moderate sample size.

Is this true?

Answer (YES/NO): YES